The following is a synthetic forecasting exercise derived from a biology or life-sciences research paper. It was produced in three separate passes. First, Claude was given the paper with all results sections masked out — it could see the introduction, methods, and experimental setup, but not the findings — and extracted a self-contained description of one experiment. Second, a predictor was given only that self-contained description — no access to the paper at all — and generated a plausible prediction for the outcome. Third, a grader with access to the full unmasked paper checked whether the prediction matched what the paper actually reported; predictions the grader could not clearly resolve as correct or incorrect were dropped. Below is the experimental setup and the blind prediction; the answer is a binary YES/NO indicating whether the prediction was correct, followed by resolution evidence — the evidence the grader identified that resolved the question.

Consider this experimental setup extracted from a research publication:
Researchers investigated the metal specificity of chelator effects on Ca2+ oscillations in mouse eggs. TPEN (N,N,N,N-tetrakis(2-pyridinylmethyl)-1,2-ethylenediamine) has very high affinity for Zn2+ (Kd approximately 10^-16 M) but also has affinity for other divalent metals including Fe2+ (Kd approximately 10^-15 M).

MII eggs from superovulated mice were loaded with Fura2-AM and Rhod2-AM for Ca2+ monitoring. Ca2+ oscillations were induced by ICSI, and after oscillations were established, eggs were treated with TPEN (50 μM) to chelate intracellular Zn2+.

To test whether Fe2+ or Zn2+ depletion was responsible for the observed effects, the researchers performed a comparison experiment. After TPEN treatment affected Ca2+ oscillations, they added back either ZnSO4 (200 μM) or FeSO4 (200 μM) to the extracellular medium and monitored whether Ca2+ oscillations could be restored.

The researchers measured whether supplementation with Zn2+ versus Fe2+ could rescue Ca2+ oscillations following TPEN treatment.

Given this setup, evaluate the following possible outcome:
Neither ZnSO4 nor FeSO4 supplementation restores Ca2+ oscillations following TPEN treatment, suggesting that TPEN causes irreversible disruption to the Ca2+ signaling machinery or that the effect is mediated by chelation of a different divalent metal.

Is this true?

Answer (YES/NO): NO